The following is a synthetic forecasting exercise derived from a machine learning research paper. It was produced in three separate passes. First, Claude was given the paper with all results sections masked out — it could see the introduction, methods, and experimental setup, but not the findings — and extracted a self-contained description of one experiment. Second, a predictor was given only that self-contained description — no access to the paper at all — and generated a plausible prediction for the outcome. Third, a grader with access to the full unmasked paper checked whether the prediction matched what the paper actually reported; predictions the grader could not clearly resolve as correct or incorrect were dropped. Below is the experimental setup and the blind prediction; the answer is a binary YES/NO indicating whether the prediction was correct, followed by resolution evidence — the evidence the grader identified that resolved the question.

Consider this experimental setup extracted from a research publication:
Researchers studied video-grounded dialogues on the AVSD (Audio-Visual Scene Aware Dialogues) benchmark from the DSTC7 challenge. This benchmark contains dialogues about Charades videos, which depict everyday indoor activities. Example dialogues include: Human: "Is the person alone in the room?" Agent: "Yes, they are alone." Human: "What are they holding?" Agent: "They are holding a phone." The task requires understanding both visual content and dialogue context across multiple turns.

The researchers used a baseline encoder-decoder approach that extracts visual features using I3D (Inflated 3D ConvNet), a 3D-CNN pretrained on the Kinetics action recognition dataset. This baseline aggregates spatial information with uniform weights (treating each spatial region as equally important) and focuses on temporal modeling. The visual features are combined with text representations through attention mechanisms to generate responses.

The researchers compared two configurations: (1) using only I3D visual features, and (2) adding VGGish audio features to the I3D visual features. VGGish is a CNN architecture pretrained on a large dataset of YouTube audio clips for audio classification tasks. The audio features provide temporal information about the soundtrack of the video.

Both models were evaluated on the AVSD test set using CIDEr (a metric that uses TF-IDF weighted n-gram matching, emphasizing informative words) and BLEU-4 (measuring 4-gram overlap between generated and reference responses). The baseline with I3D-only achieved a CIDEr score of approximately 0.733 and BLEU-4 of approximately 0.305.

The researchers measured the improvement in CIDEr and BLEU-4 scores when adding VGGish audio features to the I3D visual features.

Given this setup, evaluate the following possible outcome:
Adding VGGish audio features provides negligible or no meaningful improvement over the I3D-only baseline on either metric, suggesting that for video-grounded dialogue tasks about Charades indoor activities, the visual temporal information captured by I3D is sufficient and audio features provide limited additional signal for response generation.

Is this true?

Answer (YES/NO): YES